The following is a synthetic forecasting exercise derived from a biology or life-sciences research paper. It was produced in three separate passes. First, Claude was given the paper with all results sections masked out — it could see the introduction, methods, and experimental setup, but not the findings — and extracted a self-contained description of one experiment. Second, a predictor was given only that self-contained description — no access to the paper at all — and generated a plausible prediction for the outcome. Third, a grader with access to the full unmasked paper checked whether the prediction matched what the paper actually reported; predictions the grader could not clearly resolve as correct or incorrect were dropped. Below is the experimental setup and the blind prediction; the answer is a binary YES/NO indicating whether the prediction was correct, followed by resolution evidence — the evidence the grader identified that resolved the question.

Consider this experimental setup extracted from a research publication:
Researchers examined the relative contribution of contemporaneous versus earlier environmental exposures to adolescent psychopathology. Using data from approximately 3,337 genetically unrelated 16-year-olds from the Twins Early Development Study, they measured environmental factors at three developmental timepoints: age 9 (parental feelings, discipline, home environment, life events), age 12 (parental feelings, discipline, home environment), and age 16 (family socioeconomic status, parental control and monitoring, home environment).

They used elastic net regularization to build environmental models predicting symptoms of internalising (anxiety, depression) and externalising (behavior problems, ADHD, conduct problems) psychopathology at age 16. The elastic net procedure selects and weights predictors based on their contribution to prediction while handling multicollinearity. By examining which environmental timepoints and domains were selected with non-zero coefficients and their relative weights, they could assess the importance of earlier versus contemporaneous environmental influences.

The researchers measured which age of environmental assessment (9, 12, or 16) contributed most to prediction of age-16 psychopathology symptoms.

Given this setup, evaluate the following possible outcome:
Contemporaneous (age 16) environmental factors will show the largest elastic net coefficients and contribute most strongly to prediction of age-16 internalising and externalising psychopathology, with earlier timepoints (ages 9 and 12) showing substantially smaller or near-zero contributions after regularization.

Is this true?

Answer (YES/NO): NO